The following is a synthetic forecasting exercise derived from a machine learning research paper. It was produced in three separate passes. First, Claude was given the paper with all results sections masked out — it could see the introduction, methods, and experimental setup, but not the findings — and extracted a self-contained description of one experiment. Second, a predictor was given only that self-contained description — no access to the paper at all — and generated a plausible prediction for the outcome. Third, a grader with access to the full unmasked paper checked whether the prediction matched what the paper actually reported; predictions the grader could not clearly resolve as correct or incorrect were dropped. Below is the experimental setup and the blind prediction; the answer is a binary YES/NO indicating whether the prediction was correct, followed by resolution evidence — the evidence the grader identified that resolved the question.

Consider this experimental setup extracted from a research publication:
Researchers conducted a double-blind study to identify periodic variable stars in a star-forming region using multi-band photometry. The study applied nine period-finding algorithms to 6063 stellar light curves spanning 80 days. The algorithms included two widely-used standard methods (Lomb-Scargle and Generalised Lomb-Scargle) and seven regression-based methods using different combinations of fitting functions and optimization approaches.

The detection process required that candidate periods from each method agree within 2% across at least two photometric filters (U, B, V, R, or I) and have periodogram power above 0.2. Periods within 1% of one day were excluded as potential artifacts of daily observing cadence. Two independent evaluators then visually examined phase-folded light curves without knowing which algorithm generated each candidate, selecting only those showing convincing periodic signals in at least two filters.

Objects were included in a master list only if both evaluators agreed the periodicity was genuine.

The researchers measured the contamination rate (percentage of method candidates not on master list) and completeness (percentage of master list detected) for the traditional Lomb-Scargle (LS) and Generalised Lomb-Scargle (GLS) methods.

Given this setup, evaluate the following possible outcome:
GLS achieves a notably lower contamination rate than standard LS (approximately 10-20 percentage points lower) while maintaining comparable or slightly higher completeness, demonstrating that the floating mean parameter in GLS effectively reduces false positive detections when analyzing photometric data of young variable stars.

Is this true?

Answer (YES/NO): NO